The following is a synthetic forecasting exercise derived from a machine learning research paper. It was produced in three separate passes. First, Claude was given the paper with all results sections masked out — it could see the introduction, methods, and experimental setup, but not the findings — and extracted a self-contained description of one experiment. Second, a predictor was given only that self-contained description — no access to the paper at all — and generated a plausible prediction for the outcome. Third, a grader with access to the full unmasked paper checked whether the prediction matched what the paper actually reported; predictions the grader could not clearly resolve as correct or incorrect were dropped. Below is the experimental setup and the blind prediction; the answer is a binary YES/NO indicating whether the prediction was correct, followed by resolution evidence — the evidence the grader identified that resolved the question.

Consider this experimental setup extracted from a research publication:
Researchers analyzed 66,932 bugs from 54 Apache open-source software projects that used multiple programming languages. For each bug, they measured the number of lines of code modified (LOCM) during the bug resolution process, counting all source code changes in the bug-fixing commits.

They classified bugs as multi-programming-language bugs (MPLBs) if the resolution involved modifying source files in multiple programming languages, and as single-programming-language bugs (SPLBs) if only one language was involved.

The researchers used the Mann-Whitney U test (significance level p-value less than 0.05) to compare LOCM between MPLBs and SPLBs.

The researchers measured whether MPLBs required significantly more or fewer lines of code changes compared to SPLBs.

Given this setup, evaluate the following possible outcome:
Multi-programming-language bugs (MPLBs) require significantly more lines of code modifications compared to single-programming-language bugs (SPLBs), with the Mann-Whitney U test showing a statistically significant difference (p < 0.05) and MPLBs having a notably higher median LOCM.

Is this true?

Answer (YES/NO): YES